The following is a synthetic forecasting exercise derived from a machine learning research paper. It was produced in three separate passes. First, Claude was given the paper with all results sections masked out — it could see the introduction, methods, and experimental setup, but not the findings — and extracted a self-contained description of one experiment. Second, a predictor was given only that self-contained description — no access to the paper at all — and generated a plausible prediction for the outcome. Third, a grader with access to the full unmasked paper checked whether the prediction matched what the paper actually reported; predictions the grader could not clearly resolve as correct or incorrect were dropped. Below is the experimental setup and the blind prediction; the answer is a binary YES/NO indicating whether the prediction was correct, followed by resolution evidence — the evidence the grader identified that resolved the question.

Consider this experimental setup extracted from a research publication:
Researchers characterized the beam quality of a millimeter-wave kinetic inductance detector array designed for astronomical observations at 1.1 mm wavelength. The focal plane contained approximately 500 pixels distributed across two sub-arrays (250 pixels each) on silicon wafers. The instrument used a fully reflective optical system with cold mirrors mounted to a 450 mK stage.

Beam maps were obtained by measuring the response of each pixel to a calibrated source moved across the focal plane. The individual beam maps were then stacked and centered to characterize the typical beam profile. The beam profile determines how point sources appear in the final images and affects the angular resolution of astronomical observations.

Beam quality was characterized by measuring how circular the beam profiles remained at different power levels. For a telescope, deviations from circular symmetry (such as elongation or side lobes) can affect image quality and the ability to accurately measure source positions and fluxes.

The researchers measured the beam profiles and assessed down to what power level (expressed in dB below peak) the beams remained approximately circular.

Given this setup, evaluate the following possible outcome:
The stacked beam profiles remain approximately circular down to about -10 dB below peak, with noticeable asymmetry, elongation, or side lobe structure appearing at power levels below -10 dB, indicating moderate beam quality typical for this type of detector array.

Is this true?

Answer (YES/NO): NO